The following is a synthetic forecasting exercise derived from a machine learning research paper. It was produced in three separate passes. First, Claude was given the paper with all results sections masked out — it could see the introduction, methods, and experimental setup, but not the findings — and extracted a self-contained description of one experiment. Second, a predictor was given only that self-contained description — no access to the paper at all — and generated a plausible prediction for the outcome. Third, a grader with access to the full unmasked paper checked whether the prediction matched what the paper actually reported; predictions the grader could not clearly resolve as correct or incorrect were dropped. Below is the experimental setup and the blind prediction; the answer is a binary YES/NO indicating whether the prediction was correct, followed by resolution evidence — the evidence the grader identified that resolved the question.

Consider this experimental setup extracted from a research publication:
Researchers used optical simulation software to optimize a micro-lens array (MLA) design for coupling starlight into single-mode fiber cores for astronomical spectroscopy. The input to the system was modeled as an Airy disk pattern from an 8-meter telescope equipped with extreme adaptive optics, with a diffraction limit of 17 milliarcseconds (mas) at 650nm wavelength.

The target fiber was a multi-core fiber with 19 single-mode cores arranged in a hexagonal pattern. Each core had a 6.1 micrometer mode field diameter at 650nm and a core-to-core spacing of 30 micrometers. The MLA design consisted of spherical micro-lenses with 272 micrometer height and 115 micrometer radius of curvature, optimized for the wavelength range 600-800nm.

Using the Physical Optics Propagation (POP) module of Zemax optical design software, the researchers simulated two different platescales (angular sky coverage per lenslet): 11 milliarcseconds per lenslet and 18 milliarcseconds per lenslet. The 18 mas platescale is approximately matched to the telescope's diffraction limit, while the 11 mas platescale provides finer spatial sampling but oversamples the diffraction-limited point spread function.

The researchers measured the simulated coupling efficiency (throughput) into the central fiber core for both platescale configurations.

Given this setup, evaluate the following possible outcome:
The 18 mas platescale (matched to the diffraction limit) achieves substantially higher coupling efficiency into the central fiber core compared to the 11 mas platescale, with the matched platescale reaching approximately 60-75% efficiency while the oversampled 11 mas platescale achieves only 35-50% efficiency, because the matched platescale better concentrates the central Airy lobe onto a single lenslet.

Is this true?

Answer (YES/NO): NO